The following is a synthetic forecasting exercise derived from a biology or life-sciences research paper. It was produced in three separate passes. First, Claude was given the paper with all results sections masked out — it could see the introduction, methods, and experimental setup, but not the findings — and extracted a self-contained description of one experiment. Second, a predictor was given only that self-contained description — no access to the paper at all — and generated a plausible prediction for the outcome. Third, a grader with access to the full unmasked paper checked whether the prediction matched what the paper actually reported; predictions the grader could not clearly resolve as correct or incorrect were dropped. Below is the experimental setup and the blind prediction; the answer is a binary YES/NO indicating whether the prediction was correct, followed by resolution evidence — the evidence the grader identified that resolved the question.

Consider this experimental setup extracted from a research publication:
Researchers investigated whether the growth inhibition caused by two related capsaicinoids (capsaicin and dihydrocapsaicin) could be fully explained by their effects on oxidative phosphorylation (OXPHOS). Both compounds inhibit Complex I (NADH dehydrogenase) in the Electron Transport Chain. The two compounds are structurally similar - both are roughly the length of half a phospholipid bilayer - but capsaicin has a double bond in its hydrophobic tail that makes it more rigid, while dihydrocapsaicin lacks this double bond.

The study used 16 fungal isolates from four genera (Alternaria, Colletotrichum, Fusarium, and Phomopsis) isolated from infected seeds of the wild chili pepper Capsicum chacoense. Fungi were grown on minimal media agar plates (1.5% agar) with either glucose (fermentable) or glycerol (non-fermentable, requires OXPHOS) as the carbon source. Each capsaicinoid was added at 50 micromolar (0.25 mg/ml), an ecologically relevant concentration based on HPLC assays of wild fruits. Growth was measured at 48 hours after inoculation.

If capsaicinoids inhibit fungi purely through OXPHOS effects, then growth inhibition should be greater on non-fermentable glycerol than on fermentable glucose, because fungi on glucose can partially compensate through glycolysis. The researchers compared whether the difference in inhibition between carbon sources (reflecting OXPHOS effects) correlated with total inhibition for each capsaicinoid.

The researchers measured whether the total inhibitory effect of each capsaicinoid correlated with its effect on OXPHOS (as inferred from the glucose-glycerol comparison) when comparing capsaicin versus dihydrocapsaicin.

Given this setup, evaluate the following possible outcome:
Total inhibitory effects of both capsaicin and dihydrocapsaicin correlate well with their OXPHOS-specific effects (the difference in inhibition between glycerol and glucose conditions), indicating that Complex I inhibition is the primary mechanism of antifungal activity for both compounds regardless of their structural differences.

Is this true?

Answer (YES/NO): NO